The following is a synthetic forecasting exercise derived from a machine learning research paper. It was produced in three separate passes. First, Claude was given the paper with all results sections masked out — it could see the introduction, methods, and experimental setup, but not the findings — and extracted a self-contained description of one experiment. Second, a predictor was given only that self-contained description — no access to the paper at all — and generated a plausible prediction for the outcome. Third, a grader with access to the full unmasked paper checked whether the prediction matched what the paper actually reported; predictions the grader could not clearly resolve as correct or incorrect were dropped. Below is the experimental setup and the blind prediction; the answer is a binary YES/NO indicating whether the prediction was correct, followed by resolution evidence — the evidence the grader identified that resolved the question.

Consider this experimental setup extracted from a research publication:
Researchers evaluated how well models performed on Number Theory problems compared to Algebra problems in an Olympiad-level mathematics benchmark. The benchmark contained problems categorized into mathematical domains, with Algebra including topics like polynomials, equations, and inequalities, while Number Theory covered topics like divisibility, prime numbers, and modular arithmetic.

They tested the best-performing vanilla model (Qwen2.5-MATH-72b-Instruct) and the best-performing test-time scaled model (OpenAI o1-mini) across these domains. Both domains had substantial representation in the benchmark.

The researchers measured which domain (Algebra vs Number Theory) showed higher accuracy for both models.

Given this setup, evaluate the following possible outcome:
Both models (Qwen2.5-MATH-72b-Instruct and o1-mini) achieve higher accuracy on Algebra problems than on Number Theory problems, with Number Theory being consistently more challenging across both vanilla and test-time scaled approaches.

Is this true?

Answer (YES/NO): YES